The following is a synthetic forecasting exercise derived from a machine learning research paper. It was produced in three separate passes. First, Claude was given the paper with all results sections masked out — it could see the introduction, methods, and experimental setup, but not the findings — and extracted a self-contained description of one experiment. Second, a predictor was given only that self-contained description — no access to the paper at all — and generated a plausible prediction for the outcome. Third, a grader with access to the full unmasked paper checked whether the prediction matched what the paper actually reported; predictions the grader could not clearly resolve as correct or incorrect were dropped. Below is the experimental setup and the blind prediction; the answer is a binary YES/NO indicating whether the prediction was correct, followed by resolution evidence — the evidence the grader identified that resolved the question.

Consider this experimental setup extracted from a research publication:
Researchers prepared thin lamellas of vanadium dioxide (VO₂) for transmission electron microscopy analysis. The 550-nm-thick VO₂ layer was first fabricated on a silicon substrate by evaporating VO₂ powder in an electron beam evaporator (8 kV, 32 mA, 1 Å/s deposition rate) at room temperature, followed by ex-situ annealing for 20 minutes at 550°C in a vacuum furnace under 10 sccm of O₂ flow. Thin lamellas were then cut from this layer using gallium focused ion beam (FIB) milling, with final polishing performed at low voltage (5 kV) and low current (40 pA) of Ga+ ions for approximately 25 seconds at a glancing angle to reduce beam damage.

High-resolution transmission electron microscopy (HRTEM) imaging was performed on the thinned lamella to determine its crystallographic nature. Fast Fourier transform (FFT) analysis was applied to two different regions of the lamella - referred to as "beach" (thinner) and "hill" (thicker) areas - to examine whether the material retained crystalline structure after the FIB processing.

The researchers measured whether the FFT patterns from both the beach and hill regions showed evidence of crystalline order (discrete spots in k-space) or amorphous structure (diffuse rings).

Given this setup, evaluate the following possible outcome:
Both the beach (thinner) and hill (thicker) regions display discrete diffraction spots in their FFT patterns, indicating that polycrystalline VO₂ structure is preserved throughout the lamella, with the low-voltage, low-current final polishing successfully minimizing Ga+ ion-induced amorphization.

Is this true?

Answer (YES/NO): YES